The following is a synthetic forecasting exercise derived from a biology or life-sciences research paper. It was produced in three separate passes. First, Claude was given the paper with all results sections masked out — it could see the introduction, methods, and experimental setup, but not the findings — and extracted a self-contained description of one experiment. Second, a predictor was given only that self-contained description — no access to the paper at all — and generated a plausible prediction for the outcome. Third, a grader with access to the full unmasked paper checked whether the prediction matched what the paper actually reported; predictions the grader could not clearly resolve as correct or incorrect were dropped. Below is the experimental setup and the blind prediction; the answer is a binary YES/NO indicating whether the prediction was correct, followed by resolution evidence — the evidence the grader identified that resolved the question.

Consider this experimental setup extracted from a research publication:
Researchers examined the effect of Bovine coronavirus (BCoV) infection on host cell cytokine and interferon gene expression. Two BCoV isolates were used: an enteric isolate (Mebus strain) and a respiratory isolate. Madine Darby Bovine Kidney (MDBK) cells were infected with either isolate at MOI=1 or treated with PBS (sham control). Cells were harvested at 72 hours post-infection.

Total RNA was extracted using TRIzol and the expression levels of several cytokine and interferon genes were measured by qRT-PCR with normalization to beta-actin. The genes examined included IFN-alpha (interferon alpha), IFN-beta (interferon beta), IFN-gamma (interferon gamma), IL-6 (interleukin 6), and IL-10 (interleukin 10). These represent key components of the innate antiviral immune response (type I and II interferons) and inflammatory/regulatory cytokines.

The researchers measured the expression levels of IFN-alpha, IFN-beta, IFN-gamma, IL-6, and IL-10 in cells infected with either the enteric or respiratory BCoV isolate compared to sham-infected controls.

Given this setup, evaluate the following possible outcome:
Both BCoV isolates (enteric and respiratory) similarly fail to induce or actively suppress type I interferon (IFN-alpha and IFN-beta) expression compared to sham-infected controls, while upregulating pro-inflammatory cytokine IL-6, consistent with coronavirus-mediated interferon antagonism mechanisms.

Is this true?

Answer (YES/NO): YES